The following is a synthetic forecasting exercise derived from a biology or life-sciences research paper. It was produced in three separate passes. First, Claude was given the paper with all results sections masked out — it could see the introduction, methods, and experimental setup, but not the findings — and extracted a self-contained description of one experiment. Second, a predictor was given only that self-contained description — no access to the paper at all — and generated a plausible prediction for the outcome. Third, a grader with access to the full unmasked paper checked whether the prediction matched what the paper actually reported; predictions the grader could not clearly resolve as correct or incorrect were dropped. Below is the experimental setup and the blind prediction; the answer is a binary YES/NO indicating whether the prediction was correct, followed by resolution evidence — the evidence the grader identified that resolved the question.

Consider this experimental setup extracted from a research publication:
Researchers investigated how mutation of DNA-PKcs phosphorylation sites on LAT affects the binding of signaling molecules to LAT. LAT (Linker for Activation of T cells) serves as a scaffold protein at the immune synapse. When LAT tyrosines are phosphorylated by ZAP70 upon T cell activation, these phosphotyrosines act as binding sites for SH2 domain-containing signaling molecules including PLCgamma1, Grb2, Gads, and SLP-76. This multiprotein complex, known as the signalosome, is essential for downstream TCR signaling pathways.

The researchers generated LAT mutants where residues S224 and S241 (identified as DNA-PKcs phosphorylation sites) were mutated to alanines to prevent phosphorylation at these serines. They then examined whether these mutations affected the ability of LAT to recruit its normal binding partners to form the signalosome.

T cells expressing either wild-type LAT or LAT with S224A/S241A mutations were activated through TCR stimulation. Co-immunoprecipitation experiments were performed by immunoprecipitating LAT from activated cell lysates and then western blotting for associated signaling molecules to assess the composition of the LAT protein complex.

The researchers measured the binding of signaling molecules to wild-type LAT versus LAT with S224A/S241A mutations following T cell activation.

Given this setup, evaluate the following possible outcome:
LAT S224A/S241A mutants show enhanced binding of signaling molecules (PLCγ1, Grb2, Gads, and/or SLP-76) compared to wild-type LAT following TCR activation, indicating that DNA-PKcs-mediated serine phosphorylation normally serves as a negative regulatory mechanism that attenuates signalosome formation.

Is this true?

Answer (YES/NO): NO